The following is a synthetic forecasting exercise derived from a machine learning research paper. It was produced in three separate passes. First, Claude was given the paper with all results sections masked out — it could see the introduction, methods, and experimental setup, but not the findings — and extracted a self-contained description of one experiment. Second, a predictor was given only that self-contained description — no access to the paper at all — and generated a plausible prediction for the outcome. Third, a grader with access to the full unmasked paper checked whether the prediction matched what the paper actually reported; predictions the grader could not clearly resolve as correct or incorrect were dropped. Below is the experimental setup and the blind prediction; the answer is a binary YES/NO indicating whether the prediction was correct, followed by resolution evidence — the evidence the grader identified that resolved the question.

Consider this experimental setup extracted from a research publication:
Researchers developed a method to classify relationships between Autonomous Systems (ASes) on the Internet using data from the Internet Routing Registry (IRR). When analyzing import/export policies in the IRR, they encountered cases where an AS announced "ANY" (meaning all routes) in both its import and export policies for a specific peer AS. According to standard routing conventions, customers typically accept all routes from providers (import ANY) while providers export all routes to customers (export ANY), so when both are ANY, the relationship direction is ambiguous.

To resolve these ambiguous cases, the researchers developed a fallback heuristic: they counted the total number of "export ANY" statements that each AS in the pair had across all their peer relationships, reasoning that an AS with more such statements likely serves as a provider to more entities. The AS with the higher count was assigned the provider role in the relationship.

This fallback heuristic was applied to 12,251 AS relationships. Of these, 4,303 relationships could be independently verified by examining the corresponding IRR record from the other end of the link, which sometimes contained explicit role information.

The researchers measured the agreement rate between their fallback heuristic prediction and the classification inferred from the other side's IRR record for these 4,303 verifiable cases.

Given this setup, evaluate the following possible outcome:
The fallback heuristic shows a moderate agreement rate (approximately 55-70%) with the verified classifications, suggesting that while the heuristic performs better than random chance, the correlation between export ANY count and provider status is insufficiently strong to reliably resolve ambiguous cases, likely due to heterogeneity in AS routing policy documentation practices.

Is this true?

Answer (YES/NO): NO